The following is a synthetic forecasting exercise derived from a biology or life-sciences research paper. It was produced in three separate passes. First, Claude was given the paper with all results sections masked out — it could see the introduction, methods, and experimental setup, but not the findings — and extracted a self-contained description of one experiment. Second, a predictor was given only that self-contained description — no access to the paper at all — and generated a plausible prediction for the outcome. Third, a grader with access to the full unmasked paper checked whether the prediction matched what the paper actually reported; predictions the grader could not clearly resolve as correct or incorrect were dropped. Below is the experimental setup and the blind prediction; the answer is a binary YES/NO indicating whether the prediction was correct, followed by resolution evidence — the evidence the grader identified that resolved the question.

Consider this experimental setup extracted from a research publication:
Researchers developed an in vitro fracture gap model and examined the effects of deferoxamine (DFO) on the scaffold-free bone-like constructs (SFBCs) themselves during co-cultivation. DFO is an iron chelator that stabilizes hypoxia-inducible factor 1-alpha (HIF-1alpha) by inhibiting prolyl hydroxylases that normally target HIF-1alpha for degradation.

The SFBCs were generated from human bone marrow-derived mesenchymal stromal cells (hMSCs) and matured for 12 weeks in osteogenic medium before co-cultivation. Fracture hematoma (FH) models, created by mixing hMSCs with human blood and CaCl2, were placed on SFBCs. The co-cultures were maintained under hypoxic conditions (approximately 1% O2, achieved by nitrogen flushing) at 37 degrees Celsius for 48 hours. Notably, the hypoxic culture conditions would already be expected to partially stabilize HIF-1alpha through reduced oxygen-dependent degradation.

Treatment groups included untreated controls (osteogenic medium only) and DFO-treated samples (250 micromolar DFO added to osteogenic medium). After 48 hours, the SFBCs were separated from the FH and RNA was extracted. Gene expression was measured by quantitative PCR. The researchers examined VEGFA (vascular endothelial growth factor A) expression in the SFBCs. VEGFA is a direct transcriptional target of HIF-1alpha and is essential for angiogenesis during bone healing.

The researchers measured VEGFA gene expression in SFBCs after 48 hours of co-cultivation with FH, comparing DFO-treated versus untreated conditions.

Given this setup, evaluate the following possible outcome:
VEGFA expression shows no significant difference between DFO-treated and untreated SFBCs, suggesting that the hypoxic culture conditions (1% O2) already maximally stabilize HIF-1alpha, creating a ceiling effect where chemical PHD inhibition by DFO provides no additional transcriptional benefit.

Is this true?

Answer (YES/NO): NO